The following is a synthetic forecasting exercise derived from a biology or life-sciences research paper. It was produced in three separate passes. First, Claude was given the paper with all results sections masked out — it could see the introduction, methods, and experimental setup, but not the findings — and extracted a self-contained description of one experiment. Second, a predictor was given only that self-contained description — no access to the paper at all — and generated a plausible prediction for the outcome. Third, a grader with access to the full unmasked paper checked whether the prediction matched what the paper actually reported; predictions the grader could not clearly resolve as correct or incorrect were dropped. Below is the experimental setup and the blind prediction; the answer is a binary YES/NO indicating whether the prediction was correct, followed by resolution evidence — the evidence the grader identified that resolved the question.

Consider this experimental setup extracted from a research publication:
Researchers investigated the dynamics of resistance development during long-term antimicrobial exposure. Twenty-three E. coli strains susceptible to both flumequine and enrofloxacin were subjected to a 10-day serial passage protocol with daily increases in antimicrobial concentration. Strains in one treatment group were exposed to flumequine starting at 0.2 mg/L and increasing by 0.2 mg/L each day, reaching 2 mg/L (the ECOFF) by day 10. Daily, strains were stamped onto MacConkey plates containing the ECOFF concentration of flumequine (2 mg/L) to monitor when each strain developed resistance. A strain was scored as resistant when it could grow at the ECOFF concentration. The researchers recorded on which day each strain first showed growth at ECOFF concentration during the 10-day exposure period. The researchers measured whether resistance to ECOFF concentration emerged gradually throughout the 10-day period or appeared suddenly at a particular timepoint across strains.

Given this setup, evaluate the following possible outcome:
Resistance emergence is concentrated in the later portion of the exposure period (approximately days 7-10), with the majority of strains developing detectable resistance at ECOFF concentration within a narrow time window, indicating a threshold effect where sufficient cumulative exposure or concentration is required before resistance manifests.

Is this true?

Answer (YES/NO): NO